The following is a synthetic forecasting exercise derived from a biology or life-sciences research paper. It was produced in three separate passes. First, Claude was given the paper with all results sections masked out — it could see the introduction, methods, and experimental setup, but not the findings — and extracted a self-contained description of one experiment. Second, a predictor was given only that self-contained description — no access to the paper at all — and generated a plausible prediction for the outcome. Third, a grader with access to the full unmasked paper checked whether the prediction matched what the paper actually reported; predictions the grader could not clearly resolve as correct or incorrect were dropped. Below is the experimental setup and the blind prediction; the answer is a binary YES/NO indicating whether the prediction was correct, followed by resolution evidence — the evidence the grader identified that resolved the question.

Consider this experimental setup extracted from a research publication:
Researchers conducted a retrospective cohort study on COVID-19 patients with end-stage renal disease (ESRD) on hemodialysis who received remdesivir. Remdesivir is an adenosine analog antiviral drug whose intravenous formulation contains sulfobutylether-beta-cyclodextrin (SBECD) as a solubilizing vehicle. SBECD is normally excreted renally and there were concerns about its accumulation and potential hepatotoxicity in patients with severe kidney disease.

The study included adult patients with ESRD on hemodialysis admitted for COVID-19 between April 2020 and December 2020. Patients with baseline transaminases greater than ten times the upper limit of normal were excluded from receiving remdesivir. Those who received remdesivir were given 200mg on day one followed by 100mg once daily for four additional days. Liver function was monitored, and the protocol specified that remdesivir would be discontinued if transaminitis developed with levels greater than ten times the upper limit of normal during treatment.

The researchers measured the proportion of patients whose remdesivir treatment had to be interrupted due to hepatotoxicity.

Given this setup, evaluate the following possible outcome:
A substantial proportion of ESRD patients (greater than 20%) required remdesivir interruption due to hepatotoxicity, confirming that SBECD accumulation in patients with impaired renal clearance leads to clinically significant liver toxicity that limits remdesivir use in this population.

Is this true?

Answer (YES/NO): NO